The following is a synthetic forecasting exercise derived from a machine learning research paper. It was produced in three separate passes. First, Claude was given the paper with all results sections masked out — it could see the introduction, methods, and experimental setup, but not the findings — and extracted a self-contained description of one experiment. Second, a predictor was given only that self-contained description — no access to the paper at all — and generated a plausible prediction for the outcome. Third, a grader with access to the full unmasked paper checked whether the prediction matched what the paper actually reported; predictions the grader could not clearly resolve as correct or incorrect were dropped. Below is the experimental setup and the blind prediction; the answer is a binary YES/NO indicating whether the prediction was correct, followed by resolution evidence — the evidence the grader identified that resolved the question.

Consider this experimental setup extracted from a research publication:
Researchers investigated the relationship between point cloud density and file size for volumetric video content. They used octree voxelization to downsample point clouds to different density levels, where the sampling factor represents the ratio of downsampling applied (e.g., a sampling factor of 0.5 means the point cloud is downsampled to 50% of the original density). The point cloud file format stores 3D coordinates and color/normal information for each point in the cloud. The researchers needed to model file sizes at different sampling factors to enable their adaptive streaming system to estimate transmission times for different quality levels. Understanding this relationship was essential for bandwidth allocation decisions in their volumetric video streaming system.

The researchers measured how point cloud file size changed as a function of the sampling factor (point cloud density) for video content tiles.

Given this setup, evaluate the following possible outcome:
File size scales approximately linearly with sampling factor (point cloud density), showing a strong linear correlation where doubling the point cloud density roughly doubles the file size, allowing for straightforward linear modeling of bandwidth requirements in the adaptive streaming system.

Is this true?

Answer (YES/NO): YES